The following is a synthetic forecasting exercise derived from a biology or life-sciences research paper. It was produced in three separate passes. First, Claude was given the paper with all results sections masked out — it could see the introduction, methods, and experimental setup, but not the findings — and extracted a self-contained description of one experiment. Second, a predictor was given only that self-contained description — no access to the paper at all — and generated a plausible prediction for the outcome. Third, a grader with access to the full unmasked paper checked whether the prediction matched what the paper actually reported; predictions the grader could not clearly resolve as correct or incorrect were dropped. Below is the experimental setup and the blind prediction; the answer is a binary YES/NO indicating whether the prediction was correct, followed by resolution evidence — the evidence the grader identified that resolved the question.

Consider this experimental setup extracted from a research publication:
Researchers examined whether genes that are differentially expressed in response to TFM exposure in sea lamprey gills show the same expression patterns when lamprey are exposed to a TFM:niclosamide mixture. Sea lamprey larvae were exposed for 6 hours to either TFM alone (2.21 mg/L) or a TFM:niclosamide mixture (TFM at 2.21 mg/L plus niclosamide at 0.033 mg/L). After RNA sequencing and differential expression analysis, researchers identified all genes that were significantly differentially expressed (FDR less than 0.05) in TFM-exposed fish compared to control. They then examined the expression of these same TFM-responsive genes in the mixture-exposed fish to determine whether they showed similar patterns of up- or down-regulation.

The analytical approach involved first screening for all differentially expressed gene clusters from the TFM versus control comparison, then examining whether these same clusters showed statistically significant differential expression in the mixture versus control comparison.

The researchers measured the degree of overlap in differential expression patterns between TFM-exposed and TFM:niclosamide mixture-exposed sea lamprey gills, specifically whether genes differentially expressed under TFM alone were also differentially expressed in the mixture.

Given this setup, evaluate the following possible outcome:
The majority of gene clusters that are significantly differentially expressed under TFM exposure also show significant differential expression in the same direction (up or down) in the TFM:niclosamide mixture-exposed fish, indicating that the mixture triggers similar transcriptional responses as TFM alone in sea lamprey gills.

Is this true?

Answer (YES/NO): NO